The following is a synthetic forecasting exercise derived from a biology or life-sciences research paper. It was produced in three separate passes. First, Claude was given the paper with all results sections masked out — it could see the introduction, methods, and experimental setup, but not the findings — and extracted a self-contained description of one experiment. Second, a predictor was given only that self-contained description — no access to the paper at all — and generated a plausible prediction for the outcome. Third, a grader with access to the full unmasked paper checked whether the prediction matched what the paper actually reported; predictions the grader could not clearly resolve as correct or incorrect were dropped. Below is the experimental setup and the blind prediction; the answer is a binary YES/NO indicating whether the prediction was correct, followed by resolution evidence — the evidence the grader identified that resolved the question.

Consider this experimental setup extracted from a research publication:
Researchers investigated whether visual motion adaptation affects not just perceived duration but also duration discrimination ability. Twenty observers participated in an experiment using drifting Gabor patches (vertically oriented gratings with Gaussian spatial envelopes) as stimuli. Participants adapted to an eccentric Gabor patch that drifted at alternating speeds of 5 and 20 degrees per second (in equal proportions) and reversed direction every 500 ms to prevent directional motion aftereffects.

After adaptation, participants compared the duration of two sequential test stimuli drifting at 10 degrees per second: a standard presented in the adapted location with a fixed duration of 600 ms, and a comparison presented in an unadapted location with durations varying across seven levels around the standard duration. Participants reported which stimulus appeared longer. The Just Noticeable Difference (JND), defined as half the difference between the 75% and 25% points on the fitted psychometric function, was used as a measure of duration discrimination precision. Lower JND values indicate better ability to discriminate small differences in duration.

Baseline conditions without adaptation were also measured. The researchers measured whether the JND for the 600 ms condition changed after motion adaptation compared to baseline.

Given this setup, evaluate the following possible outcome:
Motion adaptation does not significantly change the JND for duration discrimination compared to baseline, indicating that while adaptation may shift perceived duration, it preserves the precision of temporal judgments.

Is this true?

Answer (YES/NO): NO